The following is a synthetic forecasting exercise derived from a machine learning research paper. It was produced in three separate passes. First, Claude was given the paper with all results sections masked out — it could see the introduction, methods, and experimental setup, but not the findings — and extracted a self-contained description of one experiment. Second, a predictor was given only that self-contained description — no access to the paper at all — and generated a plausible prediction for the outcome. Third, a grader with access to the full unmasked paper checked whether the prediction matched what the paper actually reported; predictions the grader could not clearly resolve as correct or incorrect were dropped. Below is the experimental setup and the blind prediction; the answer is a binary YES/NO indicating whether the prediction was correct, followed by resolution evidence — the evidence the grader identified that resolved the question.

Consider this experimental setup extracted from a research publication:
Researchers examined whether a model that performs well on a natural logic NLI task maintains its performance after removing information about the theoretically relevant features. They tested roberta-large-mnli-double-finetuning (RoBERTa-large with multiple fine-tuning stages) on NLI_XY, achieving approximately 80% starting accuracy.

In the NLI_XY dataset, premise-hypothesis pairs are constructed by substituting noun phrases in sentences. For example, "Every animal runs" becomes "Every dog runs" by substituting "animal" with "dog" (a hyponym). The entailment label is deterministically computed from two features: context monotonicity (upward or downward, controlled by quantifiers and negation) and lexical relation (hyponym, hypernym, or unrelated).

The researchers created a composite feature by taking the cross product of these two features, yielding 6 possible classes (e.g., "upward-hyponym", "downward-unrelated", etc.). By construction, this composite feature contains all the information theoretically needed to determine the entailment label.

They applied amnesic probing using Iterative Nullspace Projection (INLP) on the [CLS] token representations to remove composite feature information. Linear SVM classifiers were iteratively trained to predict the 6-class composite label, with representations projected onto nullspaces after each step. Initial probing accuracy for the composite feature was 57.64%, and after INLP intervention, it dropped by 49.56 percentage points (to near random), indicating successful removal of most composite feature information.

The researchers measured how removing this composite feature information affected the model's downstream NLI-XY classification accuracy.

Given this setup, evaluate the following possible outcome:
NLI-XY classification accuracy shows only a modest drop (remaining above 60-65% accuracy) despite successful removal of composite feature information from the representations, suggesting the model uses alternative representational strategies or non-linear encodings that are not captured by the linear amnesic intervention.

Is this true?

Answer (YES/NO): YES